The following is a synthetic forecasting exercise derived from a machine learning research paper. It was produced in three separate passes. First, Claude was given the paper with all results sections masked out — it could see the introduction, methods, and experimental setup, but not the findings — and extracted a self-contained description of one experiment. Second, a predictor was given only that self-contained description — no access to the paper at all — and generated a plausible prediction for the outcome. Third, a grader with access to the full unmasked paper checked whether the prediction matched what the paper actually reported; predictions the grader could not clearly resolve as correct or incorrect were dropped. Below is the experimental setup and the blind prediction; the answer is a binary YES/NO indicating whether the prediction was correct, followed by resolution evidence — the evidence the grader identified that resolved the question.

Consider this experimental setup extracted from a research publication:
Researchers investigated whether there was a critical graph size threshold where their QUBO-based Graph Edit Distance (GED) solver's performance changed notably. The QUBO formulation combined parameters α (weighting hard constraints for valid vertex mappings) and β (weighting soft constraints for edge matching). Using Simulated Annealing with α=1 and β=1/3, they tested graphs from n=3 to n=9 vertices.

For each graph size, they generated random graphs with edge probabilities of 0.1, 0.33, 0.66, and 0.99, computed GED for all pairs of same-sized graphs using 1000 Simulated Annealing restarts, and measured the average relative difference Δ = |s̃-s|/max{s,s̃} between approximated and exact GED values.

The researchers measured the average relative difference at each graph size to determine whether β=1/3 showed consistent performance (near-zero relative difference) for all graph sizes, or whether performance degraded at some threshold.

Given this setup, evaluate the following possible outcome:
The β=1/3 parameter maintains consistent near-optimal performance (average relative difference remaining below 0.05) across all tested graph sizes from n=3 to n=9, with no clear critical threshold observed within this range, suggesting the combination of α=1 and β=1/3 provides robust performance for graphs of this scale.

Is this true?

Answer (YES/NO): NO